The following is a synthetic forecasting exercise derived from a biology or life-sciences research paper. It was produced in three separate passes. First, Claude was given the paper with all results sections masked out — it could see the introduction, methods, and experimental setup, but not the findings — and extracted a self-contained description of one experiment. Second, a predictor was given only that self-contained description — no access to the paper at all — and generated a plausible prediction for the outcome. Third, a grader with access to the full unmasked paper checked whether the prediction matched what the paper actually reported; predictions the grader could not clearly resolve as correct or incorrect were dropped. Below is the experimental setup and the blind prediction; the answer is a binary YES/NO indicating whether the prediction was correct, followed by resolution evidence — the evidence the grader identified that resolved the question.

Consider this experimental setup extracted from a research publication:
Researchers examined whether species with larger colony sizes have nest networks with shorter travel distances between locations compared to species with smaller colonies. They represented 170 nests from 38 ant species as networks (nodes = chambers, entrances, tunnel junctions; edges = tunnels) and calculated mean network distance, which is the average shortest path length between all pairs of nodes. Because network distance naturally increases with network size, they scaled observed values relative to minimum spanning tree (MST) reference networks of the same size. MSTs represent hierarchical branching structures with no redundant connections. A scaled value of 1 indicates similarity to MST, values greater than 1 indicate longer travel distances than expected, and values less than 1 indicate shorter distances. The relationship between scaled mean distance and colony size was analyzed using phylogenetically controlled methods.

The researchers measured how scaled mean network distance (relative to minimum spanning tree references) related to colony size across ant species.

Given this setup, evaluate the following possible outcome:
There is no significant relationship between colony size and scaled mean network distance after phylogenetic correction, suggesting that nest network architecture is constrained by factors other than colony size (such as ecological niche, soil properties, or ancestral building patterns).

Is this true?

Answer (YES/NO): NO